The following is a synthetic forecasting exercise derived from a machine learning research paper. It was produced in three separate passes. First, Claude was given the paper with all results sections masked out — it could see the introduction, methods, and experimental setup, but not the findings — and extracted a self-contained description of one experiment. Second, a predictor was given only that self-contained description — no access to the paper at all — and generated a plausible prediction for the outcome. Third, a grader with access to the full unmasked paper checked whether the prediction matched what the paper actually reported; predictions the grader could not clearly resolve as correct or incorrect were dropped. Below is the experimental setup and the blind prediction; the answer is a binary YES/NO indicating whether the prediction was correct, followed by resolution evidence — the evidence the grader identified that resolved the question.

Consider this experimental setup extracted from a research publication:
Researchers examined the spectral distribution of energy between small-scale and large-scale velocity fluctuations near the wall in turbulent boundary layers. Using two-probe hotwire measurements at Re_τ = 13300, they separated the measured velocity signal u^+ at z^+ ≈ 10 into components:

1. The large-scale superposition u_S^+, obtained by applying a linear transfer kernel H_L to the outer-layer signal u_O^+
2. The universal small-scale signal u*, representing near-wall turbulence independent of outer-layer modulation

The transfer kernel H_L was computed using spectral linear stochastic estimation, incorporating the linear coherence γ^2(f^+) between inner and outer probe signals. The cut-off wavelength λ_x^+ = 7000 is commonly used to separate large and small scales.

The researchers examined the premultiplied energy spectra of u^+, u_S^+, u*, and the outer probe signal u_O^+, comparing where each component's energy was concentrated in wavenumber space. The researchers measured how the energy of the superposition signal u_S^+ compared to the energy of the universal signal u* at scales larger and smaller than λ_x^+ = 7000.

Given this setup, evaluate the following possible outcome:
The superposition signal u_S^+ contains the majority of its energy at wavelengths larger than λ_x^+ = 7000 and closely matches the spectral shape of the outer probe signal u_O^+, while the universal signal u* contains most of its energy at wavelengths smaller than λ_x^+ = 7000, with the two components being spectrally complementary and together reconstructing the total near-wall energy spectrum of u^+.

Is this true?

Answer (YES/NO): YES